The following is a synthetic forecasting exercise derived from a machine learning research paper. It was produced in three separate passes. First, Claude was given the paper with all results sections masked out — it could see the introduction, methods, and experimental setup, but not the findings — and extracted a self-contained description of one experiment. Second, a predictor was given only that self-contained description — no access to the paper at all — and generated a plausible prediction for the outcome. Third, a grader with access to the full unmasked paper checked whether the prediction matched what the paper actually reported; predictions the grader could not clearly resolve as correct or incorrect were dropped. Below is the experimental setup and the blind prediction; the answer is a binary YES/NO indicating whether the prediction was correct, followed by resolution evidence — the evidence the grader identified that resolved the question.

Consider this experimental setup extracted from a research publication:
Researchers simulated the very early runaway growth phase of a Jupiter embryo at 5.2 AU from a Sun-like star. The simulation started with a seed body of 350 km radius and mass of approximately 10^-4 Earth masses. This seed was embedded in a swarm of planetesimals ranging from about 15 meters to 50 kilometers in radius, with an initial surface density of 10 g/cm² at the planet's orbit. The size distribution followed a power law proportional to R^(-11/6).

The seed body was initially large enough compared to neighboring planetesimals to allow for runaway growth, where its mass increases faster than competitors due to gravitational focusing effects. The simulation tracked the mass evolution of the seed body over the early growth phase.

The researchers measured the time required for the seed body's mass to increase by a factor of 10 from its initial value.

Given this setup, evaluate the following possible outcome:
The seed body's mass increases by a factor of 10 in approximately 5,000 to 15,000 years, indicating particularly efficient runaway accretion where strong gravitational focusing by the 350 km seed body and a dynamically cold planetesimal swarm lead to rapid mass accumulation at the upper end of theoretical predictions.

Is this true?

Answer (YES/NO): NO